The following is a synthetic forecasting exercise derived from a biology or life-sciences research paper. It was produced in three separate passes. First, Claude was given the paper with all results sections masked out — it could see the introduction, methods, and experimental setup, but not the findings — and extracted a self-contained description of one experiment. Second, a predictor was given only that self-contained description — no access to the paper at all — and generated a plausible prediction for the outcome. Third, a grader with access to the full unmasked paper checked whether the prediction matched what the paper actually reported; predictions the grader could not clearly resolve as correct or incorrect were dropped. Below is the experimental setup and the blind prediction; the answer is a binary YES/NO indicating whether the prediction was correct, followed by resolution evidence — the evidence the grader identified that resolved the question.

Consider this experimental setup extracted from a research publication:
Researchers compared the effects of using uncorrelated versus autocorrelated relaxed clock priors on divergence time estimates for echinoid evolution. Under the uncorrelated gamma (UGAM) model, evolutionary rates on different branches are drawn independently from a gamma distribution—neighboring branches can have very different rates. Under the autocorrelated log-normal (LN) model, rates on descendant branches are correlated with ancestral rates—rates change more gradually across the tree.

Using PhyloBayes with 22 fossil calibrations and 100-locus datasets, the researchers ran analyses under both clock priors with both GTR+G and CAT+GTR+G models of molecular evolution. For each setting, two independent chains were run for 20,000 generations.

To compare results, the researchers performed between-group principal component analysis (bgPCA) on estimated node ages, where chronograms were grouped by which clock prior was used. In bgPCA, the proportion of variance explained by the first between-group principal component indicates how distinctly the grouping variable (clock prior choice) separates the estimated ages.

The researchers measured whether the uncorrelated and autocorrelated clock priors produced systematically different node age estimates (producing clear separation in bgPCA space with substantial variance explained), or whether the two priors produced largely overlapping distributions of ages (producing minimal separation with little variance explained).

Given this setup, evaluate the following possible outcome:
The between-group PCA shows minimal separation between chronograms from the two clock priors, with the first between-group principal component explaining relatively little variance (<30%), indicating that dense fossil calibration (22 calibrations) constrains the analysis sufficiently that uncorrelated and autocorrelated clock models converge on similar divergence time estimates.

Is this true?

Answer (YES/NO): NO